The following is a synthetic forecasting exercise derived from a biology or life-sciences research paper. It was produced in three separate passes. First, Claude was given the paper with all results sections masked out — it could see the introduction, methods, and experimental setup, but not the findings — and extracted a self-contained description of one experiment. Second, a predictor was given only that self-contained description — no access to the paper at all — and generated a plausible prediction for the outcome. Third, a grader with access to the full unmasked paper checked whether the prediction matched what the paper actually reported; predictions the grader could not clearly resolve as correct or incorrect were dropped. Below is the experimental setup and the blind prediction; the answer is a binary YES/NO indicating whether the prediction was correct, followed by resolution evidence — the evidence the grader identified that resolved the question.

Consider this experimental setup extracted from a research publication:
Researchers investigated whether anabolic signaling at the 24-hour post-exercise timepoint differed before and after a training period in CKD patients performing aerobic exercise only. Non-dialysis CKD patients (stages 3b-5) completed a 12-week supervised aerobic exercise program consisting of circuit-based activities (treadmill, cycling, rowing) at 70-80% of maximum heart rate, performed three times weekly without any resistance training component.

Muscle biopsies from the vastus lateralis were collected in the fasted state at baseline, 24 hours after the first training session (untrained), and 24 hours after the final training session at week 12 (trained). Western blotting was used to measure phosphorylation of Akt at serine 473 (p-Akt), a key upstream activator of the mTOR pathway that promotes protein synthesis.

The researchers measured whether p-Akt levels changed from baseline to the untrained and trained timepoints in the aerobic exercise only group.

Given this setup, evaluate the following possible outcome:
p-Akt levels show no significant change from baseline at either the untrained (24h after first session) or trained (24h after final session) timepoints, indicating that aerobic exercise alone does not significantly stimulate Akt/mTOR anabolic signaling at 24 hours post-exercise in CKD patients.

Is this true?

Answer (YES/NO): YES